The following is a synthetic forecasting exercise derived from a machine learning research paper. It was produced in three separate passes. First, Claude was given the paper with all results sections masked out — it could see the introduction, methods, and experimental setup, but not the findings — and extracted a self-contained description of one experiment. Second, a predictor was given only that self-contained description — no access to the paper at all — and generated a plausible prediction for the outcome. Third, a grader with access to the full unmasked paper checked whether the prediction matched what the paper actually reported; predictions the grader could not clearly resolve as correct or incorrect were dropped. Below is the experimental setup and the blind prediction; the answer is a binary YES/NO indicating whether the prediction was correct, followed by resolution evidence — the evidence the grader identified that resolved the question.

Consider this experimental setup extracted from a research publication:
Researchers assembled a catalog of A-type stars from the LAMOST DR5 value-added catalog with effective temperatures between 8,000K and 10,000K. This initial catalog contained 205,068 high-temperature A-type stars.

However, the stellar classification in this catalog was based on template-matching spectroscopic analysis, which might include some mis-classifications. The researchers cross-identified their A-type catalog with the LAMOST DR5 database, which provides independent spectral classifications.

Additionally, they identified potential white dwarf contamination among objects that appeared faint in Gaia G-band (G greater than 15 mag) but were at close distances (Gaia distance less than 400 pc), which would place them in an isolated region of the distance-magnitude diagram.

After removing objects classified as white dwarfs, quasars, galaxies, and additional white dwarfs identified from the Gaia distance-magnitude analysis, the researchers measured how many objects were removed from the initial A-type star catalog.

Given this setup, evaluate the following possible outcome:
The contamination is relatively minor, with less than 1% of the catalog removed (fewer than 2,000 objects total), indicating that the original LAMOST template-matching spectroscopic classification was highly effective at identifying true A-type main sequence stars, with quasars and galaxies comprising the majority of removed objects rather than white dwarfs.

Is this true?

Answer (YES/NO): NO